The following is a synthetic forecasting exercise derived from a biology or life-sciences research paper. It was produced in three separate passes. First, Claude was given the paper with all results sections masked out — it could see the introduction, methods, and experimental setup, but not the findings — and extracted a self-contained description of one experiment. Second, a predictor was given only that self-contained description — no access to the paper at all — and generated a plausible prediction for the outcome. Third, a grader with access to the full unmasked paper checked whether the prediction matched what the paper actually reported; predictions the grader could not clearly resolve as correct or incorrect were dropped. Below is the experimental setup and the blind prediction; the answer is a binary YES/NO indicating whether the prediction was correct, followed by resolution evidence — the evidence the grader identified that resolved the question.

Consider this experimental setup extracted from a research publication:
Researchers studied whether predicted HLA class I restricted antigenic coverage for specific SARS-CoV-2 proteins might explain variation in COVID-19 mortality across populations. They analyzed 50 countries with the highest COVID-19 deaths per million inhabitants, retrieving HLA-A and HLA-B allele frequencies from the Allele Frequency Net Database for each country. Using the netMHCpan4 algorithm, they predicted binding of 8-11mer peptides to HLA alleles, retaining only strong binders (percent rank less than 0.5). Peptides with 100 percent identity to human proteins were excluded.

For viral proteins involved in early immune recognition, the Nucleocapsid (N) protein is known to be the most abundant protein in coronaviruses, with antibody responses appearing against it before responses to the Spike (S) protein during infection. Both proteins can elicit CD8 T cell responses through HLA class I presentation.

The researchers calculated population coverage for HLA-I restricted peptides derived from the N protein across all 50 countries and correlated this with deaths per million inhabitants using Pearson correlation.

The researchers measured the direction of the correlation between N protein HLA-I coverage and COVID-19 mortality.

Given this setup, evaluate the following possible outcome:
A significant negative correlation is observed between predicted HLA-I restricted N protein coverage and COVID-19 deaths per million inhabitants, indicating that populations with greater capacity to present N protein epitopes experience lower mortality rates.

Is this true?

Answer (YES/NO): NO